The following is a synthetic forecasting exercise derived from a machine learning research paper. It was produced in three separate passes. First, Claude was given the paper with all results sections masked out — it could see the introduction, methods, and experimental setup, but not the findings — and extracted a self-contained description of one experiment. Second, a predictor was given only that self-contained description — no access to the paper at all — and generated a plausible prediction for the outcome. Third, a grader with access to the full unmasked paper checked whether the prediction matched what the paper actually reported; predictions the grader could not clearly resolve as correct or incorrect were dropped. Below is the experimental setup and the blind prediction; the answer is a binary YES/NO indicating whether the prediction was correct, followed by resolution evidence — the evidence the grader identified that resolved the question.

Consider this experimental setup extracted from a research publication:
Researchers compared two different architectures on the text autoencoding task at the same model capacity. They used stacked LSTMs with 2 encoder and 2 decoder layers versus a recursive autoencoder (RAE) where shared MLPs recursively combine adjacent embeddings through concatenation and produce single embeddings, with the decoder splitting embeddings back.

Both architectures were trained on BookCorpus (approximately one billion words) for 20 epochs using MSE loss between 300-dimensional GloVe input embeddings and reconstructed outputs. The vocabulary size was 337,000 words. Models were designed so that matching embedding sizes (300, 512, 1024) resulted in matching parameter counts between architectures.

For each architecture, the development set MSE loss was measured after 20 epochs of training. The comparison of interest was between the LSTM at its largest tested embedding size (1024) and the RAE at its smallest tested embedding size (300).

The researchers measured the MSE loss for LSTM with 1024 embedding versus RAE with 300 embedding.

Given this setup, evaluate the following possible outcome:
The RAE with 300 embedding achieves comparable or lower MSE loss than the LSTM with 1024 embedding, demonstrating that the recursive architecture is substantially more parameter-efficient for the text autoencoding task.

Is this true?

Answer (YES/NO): YES